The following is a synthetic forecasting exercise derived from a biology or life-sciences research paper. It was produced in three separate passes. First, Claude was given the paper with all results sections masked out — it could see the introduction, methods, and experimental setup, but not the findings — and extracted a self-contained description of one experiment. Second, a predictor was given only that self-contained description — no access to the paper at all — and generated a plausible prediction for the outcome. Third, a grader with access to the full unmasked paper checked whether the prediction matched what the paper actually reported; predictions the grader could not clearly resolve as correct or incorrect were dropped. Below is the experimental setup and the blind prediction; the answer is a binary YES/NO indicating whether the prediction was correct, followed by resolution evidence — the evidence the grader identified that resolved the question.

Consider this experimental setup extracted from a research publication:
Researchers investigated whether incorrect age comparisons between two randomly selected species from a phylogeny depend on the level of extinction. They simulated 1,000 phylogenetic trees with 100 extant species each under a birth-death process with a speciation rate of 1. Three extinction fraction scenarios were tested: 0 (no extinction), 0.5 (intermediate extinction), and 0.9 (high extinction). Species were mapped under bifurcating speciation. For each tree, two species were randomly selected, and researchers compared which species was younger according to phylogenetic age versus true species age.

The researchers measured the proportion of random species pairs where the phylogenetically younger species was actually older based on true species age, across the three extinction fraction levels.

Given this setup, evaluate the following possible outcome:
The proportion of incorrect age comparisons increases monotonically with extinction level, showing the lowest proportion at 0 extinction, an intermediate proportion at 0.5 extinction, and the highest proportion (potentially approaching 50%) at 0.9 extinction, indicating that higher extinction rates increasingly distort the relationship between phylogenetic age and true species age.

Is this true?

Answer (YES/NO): NO